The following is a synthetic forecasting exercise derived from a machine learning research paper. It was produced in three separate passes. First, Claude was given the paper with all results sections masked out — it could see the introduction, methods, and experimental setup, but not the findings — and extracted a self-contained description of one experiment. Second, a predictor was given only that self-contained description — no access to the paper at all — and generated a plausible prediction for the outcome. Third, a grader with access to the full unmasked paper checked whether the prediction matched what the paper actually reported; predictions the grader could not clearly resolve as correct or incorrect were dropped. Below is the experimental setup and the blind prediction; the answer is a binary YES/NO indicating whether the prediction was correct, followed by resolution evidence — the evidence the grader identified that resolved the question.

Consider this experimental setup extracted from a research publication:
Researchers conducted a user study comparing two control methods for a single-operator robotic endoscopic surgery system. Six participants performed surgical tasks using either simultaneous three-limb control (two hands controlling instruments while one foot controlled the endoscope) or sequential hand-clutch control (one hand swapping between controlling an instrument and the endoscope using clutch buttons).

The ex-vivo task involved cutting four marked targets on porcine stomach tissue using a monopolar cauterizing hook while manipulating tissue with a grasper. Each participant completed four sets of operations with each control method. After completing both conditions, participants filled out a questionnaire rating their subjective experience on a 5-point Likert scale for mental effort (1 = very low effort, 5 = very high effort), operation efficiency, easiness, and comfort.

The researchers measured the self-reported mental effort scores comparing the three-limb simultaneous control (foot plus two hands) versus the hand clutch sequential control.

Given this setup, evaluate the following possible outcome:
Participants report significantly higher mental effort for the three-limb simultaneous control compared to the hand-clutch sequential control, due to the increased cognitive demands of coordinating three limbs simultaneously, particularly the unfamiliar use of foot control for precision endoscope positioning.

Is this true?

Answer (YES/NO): NO